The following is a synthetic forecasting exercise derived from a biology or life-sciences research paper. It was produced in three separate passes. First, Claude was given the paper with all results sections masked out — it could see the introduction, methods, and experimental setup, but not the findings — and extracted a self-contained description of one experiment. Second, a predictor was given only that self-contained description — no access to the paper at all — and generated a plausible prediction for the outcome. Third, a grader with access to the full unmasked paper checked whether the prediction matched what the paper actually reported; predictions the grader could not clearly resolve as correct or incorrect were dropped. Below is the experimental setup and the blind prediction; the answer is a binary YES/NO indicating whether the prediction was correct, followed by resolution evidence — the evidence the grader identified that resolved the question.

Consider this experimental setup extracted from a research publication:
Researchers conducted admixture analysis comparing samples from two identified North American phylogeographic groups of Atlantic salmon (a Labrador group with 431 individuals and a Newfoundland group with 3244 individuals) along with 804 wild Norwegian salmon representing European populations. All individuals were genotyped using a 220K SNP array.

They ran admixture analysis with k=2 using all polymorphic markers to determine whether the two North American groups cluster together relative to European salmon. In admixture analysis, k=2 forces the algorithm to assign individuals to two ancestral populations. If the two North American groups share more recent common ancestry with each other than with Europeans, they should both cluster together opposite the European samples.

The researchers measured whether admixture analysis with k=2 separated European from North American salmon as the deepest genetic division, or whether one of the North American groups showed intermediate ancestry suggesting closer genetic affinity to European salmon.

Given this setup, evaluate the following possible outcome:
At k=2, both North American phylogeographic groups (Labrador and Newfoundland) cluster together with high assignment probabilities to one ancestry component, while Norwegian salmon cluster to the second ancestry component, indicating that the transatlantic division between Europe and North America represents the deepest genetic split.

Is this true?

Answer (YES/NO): YES